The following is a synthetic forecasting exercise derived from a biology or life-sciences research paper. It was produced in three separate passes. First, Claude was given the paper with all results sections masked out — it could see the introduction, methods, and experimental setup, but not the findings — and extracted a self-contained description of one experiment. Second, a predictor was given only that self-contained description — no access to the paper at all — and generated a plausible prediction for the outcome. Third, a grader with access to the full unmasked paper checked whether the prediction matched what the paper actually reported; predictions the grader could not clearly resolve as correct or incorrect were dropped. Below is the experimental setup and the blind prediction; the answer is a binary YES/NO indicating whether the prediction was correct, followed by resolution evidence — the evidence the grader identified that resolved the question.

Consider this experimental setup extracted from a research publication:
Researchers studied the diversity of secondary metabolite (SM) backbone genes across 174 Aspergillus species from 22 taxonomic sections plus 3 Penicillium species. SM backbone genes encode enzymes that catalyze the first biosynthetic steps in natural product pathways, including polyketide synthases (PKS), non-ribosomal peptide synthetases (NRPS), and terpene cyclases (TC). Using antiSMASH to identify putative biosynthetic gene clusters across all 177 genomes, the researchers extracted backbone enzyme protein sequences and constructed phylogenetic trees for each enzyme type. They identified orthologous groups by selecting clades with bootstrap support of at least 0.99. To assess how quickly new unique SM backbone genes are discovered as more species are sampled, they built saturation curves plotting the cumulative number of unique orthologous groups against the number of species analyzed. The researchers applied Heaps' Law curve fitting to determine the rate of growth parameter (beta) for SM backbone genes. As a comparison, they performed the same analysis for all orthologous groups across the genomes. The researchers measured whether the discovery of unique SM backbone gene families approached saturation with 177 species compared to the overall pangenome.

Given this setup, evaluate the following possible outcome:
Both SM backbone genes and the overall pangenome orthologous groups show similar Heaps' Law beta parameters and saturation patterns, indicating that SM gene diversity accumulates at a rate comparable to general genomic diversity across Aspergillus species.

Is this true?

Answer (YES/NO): NO